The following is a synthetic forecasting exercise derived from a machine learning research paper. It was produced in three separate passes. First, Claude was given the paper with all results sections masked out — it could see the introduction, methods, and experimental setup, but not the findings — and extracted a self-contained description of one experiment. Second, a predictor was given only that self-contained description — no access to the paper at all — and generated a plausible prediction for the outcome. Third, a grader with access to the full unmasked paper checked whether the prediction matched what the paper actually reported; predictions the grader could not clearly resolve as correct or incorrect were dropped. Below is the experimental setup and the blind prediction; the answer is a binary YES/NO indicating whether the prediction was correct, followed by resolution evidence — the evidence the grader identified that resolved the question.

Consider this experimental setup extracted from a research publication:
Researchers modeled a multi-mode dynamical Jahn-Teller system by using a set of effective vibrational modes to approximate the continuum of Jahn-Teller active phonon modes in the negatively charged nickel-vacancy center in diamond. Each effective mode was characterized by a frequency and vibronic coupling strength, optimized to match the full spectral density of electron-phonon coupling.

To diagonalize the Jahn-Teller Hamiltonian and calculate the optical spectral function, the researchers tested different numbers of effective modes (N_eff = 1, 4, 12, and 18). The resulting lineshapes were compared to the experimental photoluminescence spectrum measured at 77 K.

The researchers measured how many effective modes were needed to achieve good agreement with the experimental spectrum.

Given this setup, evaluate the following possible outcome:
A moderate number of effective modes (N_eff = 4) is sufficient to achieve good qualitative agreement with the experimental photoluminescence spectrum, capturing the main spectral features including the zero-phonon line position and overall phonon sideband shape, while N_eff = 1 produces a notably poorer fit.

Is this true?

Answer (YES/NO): NO